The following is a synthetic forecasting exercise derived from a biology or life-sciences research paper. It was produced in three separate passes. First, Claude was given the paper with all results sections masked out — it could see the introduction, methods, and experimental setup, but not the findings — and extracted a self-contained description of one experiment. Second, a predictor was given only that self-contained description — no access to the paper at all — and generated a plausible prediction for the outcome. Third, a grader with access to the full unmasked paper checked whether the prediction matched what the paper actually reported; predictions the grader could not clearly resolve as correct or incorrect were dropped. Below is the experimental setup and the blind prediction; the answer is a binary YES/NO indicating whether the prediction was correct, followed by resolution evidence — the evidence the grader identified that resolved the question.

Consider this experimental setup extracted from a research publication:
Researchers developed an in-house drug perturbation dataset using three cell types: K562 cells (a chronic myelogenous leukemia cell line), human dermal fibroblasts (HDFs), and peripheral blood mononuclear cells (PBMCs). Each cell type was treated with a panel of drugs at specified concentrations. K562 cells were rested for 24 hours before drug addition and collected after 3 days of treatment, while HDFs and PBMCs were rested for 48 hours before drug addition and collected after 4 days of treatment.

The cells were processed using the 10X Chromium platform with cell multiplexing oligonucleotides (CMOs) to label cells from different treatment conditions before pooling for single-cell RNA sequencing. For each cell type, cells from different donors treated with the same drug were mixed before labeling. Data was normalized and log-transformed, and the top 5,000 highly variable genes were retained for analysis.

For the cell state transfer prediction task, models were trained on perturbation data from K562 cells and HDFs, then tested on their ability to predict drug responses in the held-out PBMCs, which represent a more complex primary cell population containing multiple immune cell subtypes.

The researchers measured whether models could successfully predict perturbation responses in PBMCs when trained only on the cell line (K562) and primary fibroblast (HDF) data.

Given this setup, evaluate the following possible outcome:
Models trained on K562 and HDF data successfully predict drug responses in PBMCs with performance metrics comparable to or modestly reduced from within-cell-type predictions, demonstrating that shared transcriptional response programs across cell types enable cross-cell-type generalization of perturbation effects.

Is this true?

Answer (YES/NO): NO